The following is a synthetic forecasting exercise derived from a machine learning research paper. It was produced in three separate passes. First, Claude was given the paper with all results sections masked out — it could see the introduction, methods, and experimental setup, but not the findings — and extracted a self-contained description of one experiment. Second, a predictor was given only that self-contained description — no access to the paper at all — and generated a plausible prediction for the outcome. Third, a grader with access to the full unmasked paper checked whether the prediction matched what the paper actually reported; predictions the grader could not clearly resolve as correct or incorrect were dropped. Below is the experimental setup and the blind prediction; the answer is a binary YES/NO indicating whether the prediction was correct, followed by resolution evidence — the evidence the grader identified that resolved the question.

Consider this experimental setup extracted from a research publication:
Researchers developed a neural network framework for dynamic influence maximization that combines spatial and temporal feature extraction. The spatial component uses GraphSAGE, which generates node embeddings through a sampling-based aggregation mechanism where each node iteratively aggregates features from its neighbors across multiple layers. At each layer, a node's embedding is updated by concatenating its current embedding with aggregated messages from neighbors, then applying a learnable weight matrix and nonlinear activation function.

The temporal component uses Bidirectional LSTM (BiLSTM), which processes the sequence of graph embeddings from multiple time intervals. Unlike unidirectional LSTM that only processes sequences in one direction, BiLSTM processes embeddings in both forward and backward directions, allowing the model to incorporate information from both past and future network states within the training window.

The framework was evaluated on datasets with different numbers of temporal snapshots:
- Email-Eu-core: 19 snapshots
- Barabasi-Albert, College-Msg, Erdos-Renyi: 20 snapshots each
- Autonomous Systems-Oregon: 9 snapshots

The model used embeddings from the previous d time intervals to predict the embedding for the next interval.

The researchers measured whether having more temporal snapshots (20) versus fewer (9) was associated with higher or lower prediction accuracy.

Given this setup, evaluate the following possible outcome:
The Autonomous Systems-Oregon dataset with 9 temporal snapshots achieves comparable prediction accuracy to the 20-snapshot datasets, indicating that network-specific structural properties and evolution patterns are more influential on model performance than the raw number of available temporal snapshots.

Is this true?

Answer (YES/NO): YES